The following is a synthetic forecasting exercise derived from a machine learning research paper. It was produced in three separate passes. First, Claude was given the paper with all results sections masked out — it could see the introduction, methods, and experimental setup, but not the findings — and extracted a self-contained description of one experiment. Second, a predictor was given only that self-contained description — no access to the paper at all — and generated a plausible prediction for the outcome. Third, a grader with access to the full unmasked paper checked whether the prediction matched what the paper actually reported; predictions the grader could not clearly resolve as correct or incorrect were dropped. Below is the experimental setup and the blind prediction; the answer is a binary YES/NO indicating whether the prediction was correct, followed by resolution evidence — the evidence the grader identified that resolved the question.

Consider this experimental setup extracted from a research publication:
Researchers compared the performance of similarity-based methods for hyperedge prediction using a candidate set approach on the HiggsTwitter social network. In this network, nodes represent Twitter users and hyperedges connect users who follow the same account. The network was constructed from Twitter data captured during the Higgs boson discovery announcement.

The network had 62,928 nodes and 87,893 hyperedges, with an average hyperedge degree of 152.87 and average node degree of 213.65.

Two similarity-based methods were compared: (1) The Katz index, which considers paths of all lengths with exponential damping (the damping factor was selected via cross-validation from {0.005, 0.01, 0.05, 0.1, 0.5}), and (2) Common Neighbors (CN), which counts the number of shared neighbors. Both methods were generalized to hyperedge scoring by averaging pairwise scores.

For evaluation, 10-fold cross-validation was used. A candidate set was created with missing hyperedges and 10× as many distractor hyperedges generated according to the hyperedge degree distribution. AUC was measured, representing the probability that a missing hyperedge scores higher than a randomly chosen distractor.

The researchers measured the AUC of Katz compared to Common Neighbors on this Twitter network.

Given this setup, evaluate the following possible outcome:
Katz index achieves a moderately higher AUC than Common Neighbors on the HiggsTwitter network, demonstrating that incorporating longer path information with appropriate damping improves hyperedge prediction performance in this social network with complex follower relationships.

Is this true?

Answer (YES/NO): NO